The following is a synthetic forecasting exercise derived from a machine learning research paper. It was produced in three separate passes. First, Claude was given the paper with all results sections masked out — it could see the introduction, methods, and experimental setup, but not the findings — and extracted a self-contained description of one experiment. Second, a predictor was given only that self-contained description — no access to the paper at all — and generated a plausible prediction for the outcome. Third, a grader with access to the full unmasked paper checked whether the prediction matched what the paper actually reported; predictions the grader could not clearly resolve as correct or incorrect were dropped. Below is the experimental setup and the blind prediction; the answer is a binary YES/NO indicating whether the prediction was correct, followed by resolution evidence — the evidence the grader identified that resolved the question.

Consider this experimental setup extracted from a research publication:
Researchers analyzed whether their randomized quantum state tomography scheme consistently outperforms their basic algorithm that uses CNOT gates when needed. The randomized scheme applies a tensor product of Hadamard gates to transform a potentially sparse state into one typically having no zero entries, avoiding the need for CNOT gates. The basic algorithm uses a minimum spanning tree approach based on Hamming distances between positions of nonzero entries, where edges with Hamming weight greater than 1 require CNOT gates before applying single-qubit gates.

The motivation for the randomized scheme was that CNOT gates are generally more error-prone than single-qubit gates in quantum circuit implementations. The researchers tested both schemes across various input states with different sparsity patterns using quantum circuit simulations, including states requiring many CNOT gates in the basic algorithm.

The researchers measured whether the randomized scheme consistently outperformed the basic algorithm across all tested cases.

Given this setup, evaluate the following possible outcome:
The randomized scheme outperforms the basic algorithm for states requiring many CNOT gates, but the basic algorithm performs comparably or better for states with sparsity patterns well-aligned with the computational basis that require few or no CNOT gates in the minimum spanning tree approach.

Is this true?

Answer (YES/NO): NO